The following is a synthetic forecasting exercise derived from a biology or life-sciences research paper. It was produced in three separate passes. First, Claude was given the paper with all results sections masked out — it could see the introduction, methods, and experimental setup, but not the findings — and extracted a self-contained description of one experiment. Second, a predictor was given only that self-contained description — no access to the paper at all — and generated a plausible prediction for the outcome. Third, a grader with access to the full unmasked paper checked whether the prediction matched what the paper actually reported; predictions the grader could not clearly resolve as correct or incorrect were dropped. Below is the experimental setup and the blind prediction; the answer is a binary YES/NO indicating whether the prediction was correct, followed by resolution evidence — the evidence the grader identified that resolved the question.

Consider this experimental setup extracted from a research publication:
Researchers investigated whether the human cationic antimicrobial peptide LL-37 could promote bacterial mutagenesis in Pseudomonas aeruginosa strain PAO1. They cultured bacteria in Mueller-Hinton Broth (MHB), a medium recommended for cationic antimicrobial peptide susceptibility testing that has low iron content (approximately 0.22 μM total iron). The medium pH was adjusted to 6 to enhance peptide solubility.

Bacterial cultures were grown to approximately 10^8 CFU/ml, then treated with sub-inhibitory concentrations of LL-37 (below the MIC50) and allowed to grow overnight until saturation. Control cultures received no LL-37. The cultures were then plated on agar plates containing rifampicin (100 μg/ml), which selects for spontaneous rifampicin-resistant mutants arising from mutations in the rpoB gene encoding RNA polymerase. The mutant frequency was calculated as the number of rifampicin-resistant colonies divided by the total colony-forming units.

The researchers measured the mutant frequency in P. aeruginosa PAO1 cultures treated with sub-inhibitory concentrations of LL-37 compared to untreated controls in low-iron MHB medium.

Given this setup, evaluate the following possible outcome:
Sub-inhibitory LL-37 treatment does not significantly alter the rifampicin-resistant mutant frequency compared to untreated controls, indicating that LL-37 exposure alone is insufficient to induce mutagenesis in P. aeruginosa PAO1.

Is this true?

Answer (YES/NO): YES